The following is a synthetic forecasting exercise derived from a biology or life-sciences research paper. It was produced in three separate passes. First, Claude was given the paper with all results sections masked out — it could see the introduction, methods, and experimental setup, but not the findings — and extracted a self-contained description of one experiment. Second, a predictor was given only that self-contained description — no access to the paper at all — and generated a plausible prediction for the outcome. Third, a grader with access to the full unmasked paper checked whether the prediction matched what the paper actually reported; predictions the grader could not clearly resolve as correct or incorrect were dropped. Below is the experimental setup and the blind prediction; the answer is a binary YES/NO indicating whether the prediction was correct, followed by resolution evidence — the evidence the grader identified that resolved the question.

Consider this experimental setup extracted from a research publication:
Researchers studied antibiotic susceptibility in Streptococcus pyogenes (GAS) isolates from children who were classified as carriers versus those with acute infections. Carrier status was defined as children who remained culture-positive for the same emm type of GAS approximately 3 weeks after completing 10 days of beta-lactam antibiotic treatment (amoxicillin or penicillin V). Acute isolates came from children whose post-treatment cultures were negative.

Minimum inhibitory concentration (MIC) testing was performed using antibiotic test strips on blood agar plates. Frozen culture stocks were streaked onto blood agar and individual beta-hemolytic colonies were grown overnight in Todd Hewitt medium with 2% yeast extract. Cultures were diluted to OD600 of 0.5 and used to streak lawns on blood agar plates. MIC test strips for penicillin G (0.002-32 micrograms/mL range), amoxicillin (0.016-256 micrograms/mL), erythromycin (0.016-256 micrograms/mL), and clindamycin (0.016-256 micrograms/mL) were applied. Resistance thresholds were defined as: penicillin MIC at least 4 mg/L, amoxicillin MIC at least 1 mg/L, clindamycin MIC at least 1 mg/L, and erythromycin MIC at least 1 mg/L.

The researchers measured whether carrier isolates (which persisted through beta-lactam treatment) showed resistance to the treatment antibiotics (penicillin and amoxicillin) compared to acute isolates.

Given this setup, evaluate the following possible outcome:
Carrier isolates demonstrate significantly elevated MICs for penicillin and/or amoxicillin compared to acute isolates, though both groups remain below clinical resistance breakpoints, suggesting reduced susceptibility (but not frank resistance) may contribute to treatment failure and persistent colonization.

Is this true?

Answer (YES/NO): NO